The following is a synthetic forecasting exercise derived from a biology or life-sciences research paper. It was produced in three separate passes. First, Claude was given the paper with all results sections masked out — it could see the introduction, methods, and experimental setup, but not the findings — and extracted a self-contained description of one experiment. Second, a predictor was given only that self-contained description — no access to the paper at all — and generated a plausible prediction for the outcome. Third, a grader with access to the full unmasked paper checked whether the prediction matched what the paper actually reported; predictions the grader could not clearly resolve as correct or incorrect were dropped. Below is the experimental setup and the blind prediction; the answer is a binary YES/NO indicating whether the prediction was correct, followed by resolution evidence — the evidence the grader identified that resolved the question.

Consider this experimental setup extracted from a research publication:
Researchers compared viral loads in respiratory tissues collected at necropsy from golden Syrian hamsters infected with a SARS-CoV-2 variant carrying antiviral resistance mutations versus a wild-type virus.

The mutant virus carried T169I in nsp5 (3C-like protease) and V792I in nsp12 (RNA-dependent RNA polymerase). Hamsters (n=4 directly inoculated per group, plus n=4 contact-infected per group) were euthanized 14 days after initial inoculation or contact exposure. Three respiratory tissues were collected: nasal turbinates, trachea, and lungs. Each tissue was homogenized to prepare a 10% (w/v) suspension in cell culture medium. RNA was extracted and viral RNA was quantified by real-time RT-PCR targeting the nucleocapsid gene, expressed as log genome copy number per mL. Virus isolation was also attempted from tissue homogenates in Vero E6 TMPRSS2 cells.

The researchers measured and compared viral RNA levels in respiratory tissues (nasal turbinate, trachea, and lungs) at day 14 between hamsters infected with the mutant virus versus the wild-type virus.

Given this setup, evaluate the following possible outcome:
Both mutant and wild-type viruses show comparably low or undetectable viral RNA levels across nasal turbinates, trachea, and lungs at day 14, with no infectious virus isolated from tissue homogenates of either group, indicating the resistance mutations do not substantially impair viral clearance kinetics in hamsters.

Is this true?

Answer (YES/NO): NO